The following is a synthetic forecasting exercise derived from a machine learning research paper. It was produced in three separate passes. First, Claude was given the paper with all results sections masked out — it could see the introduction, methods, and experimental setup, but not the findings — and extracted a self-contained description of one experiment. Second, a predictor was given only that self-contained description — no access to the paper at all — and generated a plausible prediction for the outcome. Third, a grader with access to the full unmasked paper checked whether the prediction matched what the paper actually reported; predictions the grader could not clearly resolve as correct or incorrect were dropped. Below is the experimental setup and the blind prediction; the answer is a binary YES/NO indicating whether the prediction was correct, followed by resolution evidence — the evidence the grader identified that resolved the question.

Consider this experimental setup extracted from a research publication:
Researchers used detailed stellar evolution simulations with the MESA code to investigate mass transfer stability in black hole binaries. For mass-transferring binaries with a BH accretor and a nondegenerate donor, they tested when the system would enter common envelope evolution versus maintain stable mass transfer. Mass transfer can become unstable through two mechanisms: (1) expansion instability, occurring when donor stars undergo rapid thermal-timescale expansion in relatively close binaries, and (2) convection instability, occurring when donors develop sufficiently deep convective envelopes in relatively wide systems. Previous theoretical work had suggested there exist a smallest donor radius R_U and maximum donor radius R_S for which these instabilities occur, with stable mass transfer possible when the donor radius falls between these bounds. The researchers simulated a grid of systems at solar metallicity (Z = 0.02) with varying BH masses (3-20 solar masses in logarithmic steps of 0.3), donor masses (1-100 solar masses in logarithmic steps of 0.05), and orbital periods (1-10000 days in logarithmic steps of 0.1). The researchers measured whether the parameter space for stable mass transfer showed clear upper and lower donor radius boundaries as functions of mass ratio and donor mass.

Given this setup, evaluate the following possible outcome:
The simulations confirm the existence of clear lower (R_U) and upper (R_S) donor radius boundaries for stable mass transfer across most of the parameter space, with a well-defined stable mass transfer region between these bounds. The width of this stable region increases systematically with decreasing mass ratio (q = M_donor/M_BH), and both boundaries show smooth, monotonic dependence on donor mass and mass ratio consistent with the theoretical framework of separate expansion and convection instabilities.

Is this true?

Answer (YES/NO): NO